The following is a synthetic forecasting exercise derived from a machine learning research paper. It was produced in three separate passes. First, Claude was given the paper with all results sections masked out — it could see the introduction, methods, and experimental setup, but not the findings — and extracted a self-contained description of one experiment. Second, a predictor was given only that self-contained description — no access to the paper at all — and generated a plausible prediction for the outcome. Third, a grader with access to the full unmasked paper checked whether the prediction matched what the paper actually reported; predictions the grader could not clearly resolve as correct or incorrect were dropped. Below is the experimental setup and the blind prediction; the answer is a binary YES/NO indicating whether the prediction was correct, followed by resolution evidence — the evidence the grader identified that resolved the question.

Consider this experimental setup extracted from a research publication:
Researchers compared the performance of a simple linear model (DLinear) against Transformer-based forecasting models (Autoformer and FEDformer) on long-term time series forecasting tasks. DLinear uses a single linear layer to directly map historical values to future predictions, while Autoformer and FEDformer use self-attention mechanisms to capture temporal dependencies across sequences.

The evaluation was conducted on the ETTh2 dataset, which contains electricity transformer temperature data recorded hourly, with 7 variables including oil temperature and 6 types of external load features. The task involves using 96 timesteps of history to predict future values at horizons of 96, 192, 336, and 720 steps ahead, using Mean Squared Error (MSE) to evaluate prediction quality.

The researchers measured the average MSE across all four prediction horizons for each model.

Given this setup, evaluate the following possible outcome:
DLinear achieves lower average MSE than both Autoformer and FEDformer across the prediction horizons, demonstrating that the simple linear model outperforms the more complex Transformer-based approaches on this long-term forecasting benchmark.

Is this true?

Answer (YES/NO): NO